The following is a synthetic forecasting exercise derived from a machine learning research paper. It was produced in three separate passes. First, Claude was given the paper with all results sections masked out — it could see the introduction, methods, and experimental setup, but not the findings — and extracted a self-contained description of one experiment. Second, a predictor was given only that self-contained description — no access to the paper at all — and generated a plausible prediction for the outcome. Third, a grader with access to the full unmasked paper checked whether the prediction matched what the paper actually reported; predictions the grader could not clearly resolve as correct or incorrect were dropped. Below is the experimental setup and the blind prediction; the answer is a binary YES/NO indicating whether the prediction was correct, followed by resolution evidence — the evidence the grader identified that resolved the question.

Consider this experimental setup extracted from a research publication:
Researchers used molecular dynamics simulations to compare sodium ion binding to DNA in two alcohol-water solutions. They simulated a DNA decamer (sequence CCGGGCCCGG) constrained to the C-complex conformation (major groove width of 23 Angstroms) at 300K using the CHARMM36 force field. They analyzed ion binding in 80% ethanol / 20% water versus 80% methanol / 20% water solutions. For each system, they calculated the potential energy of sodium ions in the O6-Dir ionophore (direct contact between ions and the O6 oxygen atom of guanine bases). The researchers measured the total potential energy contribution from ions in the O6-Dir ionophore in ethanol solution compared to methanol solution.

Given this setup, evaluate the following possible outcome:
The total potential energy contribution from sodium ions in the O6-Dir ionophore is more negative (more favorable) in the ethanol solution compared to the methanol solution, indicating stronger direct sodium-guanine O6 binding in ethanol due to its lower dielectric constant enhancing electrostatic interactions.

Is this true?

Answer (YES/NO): NO